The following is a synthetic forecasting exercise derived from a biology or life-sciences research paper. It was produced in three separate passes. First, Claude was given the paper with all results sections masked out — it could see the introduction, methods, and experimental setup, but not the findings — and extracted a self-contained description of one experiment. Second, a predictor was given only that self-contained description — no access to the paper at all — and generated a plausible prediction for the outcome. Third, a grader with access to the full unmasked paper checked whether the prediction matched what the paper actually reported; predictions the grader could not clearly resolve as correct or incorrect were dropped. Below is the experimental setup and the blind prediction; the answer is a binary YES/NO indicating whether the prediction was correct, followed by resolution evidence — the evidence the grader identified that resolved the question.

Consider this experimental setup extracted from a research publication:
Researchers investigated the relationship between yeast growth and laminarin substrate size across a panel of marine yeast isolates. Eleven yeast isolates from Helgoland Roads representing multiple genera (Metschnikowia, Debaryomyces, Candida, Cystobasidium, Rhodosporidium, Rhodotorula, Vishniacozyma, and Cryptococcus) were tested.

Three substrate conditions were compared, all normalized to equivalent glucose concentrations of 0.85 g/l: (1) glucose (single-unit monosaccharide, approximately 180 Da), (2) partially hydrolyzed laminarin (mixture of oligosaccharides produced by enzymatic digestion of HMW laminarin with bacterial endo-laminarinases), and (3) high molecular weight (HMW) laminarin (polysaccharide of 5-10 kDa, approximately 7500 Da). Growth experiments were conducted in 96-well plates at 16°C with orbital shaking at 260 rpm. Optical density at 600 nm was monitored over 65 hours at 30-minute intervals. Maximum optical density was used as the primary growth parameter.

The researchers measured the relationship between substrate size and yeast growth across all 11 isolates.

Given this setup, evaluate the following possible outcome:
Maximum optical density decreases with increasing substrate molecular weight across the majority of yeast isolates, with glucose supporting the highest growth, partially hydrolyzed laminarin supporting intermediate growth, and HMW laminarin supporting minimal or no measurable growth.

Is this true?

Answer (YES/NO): NO